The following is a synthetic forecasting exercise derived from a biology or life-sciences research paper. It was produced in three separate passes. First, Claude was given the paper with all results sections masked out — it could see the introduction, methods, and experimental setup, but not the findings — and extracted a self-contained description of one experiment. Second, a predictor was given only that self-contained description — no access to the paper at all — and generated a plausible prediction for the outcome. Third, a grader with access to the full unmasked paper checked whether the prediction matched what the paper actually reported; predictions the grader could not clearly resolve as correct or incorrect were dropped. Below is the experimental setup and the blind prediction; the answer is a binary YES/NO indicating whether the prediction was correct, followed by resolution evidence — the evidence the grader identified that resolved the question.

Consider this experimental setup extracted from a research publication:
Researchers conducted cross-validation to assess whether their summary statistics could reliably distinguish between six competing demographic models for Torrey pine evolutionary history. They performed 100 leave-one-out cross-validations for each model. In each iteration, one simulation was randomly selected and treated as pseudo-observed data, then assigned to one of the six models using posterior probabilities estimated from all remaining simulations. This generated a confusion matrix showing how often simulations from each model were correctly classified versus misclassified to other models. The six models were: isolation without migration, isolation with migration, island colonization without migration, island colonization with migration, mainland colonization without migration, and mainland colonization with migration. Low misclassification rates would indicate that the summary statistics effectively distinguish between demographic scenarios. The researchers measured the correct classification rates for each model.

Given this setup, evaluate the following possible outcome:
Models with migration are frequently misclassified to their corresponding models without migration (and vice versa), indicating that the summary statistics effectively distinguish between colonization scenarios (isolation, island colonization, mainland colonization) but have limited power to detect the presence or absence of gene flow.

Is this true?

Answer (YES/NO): NO